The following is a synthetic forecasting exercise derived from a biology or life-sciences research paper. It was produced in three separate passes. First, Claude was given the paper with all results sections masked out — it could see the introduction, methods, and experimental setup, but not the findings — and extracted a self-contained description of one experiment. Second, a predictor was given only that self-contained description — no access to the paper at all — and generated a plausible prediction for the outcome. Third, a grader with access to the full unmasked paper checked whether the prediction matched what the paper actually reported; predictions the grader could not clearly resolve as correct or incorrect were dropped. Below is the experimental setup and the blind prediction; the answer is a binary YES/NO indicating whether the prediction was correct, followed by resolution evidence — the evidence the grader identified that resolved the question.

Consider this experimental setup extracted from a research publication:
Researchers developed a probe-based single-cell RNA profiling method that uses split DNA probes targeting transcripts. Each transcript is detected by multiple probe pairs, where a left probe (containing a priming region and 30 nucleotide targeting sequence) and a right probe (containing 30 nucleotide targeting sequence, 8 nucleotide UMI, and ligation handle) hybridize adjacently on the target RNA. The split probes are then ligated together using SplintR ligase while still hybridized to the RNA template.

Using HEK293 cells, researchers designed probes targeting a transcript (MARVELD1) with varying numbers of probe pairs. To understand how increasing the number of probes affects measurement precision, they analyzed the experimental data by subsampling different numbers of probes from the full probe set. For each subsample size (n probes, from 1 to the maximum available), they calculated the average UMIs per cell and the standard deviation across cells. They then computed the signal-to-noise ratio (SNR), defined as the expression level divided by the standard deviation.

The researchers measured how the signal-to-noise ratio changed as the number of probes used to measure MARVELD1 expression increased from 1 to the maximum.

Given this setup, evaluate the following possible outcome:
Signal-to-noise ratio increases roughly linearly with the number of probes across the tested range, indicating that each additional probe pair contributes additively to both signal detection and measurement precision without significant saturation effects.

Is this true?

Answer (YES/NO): NO